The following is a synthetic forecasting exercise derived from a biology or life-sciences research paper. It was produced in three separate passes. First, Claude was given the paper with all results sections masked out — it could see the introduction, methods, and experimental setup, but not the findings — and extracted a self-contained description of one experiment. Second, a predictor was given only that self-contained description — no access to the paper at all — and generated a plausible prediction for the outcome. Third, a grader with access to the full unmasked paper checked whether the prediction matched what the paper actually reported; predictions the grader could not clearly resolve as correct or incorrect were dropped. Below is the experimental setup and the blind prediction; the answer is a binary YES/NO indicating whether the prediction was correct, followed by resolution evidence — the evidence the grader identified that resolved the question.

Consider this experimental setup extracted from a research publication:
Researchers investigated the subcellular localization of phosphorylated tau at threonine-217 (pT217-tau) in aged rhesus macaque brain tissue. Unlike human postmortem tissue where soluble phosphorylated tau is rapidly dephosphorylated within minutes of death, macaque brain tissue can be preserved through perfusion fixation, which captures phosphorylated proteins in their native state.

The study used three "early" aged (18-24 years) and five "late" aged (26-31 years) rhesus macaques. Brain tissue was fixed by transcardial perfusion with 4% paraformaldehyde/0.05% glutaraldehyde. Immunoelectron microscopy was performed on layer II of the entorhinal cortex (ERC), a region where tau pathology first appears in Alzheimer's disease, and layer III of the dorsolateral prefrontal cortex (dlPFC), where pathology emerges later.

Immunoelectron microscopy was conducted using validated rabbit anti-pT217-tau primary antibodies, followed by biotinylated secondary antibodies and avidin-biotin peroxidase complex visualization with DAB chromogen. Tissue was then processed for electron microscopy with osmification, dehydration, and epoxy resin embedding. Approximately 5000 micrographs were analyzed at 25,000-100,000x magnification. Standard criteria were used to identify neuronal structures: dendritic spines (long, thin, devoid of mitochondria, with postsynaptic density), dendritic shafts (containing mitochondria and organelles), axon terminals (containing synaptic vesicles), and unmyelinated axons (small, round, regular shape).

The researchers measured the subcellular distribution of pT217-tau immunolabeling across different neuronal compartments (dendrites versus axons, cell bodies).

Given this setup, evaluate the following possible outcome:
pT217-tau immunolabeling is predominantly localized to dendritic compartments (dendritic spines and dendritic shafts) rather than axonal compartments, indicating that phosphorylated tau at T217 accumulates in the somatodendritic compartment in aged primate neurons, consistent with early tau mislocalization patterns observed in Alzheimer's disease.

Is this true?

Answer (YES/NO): YES